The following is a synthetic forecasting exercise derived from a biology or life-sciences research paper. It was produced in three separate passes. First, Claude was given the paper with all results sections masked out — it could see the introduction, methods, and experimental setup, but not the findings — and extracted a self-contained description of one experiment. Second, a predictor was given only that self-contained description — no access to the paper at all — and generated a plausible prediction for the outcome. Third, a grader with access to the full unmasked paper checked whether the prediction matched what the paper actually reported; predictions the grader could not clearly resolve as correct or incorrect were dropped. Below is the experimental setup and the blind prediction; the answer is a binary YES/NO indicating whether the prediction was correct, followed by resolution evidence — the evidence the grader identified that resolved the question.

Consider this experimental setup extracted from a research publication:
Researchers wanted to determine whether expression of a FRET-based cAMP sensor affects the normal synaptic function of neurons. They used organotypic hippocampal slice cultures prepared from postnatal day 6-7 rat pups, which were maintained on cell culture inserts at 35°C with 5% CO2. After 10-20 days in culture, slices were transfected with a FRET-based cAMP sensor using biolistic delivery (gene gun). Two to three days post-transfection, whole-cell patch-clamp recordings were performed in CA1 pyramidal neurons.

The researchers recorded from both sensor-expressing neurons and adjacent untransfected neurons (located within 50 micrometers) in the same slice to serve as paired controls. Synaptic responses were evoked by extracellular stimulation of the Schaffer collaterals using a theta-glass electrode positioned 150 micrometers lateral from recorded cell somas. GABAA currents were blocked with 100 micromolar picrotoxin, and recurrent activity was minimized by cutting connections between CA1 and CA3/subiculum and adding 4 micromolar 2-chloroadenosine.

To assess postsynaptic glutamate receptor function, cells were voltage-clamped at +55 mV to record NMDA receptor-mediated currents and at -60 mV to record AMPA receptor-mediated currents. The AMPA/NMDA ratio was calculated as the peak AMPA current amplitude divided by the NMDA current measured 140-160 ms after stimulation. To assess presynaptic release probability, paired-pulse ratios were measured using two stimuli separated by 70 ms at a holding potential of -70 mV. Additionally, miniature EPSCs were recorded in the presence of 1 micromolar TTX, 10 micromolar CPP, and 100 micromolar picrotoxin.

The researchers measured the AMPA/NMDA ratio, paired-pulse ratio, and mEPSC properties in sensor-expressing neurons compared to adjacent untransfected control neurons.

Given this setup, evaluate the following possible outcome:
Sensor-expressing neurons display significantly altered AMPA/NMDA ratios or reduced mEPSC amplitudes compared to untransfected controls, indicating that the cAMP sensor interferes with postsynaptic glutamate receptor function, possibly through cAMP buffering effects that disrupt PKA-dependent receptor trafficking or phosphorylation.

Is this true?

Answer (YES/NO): NO